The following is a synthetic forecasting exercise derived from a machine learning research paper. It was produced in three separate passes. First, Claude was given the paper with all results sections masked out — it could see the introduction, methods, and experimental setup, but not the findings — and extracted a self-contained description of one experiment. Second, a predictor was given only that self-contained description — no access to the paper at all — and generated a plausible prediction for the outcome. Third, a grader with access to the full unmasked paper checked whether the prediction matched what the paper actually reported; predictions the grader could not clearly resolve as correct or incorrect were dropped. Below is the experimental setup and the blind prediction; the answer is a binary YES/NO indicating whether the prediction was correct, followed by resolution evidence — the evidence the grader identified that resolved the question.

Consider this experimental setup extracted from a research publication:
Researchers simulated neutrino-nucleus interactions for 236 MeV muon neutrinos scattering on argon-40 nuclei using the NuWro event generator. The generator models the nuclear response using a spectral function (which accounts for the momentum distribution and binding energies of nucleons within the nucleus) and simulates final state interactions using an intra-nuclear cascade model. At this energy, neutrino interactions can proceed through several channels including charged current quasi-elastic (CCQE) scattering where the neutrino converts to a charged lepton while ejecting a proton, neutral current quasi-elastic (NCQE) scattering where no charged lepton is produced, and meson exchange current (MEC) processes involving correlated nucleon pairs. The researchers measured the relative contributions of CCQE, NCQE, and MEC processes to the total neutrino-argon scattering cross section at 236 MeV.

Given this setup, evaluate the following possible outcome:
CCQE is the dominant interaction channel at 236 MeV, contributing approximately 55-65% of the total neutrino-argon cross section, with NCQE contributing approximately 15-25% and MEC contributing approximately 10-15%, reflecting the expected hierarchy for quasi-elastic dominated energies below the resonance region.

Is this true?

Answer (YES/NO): NO